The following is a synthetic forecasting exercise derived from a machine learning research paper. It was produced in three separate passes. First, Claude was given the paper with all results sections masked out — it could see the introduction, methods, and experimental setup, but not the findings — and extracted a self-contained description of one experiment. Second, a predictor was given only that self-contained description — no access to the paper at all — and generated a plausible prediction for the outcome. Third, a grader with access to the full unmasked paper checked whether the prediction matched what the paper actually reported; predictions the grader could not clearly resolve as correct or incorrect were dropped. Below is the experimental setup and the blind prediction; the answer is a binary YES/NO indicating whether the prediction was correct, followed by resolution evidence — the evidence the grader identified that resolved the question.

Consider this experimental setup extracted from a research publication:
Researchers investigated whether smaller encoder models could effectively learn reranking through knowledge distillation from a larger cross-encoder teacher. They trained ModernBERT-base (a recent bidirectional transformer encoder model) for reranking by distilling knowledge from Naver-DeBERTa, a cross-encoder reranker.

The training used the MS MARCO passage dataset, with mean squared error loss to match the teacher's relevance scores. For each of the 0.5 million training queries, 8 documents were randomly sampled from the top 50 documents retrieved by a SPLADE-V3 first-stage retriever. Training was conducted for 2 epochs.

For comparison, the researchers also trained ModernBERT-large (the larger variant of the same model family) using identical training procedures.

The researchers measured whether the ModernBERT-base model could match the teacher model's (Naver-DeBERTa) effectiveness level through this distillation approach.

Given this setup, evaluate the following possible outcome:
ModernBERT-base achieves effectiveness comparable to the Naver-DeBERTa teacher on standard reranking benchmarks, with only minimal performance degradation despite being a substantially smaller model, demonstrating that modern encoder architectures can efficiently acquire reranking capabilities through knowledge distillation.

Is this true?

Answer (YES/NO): NO